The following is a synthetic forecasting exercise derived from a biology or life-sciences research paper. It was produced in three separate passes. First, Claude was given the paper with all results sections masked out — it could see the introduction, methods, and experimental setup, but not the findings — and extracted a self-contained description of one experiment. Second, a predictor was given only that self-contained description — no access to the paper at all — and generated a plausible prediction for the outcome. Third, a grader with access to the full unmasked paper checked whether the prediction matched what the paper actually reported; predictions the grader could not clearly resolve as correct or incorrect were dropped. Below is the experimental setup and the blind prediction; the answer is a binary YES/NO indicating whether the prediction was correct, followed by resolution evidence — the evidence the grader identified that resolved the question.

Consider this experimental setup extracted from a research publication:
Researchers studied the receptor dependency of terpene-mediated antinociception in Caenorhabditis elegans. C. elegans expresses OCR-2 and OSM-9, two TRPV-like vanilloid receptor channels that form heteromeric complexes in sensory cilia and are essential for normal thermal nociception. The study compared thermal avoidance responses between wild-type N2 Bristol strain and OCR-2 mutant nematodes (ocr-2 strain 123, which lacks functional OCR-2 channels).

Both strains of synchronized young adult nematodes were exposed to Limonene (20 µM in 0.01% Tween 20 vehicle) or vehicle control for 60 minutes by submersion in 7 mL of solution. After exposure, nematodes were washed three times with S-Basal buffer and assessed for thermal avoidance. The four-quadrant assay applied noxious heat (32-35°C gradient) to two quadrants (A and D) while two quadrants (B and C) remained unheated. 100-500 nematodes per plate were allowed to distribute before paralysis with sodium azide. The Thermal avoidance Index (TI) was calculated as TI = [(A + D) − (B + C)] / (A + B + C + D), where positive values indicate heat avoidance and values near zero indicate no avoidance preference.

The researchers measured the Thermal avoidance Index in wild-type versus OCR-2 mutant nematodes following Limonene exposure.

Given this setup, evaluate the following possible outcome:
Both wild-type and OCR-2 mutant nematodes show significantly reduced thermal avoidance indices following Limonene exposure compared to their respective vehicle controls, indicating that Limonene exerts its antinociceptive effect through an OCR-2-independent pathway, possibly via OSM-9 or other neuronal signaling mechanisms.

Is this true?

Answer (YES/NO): NO